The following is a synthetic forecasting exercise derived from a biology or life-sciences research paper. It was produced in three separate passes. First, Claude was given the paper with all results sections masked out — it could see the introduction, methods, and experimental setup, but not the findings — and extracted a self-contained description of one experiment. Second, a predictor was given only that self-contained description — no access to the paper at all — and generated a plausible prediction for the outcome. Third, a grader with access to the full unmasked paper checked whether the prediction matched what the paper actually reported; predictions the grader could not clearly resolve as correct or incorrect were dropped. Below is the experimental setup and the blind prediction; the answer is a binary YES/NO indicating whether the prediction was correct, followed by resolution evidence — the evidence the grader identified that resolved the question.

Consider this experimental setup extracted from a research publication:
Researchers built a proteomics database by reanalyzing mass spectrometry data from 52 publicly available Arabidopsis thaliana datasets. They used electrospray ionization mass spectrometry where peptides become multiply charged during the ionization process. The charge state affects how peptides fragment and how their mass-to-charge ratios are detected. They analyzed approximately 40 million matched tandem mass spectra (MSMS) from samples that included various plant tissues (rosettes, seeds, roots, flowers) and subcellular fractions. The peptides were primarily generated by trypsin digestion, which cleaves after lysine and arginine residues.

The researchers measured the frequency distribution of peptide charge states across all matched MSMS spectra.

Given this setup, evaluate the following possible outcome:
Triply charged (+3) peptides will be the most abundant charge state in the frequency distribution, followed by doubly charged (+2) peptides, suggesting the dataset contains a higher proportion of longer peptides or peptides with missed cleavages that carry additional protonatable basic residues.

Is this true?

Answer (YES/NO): NO